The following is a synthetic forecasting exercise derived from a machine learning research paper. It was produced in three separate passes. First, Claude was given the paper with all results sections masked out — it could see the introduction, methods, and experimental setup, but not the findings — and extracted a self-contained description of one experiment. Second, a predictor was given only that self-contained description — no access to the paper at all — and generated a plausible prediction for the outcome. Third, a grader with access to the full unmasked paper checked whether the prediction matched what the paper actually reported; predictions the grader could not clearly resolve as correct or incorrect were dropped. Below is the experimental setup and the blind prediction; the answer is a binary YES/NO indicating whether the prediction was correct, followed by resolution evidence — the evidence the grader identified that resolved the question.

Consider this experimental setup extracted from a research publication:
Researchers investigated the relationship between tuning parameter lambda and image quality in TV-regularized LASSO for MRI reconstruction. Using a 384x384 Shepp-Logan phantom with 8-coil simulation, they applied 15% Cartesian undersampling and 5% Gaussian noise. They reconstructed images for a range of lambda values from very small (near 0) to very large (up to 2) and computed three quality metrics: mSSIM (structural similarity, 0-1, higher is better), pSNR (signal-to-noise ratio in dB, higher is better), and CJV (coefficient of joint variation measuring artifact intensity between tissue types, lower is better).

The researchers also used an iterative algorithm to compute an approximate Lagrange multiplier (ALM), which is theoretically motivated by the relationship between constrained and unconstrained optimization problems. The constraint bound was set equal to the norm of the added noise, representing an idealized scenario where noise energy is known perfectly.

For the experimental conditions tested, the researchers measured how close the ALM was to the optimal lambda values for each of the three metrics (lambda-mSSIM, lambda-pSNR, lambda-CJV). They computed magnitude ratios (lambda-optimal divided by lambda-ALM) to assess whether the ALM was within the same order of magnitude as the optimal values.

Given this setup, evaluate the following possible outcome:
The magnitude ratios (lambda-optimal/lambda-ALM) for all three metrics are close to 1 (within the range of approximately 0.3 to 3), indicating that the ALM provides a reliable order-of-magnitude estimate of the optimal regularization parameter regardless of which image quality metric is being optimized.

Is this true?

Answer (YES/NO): YES